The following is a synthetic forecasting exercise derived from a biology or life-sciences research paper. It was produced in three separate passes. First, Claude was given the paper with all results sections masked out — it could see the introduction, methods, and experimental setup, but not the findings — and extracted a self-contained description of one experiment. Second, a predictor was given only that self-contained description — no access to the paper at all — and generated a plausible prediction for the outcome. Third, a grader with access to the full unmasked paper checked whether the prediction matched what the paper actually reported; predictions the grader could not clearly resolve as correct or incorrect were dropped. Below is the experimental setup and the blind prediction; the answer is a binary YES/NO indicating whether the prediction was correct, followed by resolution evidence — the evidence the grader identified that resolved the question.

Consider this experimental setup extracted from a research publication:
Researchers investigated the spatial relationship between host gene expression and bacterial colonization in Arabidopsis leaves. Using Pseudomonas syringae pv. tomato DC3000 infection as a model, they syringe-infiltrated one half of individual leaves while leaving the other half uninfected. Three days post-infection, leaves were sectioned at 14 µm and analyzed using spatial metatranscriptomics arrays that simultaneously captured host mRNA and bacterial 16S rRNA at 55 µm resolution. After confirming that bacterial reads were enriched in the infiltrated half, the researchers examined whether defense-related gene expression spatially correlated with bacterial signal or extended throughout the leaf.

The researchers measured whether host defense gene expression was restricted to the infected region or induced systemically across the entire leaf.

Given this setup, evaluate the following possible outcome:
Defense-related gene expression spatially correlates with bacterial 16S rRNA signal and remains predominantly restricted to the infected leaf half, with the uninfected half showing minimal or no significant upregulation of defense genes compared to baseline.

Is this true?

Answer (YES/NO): YES